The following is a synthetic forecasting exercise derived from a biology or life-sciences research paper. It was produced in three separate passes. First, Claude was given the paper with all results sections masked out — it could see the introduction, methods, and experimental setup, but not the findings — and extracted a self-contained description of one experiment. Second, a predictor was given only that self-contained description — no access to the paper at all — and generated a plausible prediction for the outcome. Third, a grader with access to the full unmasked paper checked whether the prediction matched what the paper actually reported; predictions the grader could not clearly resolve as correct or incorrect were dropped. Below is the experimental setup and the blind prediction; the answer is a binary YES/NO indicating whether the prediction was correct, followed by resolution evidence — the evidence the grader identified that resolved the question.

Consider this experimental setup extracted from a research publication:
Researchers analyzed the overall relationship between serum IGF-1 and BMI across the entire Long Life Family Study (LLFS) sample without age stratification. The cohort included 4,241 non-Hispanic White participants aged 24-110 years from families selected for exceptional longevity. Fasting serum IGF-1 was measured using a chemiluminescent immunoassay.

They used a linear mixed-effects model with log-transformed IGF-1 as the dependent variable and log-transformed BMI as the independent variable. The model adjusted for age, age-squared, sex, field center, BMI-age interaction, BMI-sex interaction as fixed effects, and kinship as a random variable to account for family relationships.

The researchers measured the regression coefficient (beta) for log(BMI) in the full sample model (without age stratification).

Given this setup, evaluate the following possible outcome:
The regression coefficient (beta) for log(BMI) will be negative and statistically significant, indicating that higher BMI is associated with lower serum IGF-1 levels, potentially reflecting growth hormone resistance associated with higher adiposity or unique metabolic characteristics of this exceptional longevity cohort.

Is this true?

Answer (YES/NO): NO